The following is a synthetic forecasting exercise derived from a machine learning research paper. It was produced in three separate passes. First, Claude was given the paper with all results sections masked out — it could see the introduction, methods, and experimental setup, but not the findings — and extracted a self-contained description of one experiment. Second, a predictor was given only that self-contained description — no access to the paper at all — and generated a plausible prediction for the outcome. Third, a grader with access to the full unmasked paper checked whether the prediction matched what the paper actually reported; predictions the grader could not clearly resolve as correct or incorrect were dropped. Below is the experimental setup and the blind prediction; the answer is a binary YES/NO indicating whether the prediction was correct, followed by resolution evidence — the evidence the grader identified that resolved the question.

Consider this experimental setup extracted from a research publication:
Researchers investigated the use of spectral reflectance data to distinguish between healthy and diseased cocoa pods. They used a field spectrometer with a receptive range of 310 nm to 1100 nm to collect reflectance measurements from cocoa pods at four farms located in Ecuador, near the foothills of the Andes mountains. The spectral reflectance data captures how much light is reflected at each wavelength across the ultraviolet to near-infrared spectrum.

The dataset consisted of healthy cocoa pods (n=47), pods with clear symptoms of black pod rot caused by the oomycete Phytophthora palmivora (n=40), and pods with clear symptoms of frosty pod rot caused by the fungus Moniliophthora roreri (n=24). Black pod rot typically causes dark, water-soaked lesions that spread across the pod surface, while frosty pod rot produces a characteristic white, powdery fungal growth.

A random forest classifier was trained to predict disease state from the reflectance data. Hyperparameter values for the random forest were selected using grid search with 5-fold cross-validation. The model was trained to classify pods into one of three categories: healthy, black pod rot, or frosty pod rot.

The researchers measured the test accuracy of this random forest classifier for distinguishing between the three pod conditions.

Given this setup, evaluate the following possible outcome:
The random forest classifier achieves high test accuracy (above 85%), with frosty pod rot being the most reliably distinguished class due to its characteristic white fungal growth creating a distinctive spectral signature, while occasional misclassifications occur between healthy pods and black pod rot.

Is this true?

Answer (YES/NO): NO